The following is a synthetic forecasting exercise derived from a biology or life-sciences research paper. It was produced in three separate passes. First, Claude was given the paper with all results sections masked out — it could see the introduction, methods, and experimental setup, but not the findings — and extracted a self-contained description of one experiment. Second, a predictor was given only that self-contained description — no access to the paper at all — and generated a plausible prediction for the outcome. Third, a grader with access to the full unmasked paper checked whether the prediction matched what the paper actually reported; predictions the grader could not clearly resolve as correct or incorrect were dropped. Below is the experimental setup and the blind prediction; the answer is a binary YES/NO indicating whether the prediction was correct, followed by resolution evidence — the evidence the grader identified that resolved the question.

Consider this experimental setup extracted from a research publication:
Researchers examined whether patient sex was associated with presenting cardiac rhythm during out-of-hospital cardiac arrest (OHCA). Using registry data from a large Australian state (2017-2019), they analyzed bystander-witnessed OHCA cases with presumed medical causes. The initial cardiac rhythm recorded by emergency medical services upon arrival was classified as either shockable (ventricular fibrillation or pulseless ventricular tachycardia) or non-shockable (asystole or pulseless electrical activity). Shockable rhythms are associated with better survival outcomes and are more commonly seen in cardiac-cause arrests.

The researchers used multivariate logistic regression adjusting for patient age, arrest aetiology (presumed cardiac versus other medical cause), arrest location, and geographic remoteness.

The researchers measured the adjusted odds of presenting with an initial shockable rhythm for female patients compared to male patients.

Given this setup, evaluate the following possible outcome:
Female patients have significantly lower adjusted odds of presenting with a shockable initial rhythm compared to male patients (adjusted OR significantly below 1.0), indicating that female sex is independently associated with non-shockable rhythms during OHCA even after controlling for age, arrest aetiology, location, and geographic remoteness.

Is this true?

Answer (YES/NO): YES